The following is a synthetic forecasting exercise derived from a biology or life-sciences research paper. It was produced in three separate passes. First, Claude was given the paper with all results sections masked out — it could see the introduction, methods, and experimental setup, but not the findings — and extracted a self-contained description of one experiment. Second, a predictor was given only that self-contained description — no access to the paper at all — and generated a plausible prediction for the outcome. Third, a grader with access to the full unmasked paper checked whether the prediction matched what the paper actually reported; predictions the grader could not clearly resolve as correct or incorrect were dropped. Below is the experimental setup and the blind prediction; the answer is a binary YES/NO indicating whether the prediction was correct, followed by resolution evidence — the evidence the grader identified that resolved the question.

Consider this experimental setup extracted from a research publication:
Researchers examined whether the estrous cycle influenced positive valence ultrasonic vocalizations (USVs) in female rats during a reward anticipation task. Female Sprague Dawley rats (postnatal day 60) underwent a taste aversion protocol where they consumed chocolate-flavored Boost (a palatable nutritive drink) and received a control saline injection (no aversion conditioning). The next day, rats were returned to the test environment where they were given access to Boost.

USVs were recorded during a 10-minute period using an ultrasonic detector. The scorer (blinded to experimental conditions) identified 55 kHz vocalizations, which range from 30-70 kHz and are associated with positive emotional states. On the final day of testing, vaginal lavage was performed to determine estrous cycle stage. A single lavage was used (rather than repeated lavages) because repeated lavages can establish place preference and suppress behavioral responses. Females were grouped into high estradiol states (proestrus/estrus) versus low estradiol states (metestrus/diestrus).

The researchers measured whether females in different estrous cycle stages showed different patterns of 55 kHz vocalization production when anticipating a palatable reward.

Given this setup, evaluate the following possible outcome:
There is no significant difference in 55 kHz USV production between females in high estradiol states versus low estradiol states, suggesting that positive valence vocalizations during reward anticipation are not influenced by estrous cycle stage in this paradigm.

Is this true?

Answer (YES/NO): NO